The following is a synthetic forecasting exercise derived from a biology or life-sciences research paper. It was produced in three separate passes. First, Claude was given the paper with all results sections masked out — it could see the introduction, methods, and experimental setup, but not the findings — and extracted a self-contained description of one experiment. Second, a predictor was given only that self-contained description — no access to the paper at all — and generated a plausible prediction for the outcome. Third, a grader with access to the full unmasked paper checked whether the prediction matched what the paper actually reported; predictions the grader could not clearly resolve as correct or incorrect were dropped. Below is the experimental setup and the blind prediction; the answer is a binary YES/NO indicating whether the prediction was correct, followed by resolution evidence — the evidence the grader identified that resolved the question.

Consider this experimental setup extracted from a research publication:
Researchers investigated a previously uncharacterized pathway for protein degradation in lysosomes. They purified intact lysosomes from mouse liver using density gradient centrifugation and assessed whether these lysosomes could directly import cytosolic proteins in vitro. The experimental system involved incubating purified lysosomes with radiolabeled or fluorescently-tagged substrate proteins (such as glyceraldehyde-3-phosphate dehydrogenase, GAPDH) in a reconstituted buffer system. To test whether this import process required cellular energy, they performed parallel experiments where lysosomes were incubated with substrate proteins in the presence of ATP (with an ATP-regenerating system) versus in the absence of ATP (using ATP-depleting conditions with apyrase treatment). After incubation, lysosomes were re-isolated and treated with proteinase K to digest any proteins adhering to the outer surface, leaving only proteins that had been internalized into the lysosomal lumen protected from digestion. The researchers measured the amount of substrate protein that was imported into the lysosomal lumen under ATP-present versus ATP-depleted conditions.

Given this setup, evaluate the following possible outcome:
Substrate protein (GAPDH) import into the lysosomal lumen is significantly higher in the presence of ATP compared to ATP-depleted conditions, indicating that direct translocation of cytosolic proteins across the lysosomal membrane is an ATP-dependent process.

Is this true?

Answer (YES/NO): YES